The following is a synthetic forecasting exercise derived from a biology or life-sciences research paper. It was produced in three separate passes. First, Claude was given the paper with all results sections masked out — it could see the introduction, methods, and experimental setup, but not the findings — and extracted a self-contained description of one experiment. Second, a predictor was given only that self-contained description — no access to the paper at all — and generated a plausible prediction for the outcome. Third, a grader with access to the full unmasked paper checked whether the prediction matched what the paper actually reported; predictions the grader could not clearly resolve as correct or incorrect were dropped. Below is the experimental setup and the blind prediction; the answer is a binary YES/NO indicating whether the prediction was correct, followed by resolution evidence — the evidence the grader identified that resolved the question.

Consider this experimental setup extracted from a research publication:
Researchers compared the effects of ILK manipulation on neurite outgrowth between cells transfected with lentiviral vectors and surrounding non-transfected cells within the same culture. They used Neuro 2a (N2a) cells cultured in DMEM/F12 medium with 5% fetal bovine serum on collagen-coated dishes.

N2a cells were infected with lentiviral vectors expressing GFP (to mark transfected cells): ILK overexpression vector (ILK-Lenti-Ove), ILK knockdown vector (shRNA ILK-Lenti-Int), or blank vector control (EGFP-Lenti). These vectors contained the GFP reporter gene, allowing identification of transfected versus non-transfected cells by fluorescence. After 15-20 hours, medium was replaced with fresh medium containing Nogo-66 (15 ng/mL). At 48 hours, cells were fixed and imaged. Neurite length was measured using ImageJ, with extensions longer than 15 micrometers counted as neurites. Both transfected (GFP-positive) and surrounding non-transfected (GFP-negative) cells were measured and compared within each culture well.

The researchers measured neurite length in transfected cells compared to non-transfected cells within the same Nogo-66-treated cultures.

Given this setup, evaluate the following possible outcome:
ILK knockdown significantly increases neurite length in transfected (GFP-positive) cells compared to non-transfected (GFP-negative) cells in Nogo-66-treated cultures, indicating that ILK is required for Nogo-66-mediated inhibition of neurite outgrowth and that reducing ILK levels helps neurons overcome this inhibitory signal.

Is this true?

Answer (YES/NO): NO